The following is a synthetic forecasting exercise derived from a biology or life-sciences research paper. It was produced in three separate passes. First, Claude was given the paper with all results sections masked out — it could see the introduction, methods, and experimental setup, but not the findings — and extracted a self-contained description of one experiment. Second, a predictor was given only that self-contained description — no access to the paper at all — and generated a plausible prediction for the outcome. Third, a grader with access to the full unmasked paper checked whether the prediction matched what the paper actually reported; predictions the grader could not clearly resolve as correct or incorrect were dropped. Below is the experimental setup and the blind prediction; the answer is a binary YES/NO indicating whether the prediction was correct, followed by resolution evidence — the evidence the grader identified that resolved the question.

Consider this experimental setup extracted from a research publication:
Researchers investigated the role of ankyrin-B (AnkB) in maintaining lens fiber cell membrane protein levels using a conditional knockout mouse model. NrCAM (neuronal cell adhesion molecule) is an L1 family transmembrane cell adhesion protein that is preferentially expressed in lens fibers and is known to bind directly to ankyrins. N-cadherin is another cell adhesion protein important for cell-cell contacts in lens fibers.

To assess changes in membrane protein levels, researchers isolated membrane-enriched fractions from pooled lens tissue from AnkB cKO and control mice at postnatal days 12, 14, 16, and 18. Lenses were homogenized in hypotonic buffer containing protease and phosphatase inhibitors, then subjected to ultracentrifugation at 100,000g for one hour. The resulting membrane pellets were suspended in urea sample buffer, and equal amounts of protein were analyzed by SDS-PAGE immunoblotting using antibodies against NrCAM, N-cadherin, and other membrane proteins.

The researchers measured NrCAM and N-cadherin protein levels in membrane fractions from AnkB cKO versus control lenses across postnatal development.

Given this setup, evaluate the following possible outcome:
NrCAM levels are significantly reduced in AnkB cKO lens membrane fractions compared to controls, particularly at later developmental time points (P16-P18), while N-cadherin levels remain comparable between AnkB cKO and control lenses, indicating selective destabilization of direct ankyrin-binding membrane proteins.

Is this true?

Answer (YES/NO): NO